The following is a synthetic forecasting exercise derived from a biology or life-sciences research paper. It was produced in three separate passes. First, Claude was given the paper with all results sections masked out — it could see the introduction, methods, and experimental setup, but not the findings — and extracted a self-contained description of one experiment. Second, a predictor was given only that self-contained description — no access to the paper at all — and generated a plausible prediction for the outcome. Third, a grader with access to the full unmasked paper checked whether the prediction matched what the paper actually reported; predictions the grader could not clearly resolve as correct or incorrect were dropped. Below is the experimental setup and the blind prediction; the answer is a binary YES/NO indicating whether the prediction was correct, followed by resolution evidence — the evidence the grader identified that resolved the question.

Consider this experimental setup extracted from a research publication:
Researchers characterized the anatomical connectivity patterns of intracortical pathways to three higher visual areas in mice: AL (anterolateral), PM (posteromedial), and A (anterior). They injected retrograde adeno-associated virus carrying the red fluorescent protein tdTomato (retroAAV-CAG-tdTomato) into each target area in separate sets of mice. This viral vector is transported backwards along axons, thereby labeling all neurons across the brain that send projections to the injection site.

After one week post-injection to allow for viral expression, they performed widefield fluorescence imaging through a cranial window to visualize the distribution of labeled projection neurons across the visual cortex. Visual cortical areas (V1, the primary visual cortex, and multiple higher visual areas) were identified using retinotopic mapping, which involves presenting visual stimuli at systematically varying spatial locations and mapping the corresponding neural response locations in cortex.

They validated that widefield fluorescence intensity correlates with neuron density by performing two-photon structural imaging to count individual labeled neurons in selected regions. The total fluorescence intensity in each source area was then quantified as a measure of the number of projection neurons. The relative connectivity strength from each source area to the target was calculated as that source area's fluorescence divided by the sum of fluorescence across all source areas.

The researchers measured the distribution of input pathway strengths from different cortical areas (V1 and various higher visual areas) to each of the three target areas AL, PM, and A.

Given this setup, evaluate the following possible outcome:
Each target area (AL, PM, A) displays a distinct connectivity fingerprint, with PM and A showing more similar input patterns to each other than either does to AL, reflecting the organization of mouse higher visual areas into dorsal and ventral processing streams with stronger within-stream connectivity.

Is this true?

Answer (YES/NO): NO